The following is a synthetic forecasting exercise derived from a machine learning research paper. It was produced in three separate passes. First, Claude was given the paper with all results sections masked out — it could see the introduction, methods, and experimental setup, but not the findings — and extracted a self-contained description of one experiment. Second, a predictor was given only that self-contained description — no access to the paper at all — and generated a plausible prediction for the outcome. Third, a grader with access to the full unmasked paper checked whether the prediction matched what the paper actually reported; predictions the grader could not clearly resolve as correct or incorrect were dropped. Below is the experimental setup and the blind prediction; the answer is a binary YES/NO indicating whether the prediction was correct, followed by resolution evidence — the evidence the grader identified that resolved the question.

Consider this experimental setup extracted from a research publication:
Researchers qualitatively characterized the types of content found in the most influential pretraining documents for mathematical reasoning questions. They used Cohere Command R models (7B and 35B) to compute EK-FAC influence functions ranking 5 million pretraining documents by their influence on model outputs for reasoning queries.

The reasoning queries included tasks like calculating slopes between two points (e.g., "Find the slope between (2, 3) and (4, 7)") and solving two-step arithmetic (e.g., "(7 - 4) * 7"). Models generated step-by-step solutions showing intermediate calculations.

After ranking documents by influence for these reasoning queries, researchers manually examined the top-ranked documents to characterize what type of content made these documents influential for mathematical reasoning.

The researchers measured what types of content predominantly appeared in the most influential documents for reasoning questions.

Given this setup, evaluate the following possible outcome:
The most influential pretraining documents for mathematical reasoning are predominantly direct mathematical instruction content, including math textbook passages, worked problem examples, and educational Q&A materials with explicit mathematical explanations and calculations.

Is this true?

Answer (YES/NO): NO